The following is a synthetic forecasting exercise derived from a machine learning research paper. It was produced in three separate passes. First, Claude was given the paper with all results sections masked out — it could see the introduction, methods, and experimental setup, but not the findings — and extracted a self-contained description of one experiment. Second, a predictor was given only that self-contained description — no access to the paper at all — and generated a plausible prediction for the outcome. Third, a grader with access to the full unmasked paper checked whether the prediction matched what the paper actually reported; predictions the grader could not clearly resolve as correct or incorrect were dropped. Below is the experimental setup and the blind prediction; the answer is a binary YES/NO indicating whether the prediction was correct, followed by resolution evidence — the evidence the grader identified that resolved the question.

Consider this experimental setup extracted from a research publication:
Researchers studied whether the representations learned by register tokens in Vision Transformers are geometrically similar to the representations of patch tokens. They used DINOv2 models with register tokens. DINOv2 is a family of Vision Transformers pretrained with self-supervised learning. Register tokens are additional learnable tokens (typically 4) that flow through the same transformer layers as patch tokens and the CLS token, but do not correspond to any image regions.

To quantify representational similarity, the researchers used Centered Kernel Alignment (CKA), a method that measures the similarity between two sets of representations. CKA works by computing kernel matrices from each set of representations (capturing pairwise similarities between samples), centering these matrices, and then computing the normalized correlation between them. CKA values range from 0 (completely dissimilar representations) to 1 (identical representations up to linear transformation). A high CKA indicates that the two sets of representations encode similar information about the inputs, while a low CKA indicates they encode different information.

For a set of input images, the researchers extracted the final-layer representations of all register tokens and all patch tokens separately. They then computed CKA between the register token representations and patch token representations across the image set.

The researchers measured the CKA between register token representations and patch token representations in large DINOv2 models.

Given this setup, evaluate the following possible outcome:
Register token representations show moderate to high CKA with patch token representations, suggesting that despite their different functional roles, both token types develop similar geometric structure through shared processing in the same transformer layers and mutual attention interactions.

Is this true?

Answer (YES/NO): NO